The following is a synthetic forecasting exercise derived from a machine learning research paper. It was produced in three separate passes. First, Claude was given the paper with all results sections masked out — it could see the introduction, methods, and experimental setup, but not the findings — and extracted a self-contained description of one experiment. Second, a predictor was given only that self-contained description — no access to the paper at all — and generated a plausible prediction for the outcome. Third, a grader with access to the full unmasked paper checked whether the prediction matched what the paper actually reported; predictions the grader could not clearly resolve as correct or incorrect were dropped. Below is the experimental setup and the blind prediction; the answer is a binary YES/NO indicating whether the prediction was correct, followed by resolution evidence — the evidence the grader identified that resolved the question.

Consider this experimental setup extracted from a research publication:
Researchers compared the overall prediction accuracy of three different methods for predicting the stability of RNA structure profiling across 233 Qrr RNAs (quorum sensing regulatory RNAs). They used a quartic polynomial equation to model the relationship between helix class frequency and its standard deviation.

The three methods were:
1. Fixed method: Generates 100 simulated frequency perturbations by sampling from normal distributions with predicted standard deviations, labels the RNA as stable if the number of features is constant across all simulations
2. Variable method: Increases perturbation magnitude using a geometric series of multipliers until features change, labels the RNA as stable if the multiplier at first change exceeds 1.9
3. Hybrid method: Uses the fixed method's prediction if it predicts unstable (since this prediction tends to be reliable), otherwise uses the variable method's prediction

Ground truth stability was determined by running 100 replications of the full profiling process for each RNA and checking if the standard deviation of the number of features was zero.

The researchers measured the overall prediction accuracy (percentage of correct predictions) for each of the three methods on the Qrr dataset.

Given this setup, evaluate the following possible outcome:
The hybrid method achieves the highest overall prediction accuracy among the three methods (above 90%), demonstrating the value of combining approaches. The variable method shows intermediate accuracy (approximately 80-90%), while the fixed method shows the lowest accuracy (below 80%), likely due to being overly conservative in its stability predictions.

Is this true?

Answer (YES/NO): NO